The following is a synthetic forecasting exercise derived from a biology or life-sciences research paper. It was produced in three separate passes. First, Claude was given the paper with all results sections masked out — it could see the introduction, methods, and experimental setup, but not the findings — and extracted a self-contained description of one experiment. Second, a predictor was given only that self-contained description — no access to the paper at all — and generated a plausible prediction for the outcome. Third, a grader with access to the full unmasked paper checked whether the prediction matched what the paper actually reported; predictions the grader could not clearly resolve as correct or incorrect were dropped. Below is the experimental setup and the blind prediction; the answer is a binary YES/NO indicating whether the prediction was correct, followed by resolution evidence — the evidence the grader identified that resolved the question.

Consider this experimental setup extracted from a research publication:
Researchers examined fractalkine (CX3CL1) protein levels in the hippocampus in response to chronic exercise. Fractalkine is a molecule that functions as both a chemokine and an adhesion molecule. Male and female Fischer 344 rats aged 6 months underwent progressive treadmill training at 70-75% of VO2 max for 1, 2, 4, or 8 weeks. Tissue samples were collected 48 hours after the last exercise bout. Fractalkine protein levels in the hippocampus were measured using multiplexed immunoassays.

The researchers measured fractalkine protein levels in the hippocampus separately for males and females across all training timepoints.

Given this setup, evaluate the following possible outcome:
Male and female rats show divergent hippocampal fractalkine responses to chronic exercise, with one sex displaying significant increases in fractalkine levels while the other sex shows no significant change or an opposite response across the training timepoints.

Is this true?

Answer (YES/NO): YES